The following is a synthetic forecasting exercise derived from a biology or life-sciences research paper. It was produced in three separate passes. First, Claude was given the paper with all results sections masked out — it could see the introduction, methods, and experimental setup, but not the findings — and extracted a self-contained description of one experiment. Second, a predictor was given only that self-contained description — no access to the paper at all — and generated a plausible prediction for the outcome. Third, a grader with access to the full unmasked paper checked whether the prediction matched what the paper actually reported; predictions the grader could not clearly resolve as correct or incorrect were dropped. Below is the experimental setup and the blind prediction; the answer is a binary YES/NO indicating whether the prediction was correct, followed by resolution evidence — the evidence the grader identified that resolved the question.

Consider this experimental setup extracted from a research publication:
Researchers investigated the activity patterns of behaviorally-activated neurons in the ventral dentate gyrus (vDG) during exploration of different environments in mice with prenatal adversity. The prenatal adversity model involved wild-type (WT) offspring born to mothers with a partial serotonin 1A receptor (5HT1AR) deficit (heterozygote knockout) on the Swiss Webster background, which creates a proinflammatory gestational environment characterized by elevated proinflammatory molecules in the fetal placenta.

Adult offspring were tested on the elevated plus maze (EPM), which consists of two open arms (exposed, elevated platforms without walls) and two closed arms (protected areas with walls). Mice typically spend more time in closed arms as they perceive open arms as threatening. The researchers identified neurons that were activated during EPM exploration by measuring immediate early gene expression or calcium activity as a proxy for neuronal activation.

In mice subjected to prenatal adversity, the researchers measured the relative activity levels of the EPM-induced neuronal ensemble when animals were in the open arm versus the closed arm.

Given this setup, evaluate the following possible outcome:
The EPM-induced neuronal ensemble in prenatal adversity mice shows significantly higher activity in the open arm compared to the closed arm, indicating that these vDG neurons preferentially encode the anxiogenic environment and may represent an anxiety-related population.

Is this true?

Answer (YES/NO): YES